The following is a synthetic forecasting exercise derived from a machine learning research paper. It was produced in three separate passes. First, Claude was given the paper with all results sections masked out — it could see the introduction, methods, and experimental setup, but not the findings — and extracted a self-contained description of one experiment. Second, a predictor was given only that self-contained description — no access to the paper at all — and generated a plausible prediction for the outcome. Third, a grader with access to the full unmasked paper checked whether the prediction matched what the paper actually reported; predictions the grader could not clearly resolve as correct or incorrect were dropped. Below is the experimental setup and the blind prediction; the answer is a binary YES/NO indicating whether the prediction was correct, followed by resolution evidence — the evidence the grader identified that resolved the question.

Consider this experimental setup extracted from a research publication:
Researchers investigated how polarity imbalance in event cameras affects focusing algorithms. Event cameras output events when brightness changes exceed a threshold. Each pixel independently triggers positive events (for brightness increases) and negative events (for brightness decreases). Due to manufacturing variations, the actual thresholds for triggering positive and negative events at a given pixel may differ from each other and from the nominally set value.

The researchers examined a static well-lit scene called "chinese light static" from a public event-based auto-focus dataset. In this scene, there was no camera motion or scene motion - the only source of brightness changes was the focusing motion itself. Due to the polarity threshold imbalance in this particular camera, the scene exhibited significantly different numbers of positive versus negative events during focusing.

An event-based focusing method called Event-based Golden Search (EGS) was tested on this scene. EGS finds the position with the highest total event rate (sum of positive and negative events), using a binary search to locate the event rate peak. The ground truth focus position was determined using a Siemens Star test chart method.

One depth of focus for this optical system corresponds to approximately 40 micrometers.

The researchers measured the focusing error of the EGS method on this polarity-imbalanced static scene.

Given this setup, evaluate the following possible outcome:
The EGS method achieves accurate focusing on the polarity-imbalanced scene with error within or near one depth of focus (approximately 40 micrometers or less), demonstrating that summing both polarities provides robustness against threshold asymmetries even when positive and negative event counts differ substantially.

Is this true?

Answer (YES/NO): NO